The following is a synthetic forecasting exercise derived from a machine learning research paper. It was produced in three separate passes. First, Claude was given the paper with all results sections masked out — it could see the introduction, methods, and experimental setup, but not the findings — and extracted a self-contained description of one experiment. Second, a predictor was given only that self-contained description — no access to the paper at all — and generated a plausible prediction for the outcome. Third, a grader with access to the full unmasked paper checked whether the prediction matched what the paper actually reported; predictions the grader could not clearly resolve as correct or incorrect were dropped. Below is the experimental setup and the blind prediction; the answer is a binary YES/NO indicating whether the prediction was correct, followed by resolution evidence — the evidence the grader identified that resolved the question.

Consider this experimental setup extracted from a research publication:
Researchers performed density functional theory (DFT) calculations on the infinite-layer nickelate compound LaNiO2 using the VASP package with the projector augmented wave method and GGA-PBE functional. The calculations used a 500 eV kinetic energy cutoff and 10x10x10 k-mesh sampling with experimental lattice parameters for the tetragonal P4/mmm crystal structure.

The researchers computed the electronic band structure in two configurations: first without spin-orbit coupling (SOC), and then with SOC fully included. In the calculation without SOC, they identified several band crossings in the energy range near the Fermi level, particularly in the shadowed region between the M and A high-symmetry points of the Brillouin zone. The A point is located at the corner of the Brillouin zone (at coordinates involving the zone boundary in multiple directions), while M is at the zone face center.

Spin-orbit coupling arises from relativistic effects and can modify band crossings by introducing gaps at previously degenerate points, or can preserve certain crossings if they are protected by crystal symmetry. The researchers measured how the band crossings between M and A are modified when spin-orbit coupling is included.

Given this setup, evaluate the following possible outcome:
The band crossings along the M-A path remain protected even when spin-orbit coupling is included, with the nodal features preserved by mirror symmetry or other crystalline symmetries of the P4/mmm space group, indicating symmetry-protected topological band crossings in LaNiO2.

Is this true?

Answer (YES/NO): YES